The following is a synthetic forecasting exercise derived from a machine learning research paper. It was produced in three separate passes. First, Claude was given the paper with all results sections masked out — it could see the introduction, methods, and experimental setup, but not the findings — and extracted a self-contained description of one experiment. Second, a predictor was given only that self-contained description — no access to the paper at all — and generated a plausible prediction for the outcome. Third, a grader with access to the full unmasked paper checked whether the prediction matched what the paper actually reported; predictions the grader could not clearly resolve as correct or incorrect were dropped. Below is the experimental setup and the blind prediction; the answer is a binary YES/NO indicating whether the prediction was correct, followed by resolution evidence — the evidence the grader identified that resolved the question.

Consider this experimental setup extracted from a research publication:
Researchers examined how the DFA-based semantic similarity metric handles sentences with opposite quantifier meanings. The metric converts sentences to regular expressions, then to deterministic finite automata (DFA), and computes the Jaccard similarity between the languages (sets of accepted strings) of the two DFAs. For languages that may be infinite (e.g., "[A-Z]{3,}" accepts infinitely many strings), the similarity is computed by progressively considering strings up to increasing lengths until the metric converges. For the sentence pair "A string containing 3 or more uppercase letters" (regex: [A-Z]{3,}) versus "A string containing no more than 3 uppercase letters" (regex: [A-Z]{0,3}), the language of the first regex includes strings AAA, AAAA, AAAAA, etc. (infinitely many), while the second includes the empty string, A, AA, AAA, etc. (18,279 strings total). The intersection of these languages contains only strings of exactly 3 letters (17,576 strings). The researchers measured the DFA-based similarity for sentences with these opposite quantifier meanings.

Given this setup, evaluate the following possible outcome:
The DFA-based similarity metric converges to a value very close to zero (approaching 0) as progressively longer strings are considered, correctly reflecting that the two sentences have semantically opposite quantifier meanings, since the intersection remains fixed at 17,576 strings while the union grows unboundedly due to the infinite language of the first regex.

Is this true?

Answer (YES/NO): YES